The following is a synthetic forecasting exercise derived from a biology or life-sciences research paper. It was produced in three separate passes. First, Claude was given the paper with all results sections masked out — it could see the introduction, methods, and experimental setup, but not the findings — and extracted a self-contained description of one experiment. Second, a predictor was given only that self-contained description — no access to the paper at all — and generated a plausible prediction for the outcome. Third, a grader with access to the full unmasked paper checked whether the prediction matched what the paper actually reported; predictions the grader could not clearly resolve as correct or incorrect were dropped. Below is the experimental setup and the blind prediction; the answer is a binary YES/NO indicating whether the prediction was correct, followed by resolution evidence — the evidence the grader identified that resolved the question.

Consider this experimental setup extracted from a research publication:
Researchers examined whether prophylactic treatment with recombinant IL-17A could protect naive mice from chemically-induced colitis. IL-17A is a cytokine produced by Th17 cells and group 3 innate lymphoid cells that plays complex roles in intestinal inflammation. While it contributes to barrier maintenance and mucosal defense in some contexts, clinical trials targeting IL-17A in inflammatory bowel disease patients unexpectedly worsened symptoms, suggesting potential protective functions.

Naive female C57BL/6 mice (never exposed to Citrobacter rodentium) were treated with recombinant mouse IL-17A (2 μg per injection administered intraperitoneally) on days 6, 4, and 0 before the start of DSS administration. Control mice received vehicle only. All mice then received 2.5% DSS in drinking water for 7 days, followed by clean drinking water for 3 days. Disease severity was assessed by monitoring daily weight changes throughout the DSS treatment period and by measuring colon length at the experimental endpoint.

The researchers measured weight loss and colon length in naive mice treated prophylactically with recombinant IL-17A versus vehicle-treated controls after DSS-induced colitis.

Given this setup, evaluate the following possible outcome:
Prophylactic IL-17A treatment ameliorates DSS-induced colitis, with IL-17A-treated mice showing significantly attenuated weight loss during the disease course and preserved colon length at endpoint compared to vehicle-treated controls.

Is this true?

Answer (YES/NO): YES